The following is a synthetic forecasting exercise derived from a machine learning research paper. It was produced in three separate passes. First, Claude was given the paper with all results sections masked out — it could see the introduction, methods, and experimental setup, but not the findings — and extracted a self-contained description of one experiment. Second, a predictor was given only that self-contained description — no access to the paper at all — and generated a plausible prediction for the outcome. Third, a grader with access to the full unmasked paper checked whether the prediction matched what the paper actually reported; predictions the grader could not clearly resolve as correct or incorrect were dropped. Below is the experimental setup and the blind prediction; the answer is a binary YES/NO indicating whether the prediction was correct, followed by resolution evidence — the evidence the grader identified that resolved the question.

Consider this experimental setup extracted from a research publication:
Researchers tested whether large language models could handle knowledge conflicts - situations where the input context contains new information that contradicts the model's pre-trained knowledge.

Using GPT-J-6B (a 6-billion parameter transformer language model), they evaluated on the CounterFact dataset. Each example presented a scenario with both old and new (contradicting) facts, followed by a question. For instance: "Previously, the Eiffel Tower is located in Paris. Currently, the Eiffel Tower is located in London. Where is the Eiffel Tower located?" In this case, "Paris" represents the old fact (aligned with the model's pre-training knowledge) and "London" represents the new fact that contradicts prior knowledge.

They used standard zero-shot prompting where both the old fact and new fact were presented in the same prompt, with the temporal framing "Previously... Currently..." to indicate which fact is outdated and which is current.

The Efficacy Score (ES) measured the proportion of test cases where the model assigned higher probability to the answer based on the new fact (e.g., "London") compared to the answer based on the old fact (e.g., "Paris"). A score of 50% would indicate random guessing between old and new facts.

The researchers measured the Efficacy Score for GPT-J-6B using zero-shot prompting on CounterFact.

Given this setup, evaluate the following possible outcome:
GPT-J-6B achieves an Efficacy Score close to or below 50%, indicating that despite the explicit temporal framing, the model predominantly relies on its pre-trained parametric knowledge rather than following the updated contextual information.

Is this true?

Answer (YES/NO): NO